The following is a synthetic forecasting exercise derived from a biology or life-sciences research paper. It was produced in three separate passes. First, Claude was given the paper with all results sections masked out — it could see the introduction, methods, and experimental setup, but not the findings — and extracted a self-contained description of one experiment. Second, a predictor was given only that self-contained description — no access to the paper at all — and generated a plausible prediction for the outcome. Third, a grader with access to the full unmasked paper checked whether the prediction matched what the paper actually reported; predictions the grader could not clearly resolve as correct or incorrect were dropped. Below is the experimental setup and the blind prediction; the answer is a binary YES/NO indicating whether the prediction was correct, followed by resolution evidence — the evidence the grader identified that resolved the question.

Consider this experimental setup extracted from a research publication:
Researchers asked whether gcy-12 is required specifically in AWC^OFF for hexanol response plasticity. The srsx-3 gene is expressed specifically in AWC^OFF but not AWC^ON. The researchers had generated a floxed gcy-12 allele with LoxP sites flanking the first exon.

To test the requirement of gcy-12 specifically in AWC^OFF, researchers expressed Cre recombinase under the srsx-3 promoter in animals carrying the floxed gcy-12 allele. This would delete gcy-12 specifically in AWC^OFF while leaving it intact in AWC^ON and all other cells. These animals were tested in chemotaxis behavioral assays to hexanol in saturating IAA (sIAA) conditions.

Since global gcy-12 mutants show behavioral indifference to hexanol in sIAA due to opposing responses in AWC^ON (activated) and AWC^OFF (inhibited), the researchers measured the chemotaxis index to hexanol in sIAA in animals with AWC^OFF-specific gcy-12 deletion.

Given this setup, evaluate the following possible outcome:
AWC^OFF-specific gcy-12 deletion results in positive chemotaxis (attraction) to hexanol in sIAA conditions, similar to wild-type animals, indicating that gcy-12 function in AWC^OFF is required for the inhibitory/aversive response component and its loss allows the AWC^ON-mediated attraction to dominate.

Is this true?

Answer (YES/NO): NO